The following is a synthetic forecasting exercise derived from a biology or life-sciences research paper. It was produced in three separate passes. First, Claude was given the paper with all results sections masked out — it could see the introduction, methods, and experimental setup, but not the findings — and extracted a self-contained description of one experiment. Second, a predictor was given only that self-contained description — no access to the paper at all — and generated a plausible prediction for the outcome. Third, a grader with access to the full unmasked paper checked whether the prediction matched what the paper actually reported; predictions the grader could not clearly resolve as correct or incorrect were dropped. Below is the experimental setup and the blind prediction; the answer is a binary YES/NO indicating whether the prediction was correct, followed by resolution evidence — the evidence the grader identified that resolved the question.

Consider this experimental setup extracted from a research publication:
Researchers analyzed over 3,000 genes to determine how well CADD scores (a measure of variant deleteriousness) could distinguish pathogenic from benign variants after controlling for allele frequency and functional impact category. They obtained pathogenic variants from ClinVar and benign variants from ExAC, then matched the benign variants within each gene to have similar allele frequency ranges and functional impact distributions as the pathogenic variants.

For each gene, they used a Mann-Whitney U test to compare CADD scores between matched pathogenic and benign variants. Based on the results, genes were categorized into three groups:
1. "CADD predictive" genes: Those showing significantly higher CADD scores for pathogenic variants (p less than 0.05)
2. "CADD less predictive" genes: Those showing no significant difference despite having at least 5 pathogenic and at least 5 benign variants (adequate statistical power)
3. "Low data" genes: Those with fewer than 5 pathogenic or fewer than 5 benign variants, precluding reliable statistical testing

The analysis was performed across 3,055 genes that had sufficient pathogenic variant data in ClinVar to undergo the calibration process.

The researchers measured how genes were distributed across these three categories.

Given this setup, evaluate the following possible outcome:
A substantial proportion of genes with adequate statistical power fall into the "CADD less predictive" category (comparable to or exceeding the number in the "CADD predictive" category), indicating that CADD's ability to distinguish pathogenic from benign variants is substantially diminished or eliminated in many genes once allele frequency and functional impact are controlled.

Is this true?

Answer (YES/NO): YES